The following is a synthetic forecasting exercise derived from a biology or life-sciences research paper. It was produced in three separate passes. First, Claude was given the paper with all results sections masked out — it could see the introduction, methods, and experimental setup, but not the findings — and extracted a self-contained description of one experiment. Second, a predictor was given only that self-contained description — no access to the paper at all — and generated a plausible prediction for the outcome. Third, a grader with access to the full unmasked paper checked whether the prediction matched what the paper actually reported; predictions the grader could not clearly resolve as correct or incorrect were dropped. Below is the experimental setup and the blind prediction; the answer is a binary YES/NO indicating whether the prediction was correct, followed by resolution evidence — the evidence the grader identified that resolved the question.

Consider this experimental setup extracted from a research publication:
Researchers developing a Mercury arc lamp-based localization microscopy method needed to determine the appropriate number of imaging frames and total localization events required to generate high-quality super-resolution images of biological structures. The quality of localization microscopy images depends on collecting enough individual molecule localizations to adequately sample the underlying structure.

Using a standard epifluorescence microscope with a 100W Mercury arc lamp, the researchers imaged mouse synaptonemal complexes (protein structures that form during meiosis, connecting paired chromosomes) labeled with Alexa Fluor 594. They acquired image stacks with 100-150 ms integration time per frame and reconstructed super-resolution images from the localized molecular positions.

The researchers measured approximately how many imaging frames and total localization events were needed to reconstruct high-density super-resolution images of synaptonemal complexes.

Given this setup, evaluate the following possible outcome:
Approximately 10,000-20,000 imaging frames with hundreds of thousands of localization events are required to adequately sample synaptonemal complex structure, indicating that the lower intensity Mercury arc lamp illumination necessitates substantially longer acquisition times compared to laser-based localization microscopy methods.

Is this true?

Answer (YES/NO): NO